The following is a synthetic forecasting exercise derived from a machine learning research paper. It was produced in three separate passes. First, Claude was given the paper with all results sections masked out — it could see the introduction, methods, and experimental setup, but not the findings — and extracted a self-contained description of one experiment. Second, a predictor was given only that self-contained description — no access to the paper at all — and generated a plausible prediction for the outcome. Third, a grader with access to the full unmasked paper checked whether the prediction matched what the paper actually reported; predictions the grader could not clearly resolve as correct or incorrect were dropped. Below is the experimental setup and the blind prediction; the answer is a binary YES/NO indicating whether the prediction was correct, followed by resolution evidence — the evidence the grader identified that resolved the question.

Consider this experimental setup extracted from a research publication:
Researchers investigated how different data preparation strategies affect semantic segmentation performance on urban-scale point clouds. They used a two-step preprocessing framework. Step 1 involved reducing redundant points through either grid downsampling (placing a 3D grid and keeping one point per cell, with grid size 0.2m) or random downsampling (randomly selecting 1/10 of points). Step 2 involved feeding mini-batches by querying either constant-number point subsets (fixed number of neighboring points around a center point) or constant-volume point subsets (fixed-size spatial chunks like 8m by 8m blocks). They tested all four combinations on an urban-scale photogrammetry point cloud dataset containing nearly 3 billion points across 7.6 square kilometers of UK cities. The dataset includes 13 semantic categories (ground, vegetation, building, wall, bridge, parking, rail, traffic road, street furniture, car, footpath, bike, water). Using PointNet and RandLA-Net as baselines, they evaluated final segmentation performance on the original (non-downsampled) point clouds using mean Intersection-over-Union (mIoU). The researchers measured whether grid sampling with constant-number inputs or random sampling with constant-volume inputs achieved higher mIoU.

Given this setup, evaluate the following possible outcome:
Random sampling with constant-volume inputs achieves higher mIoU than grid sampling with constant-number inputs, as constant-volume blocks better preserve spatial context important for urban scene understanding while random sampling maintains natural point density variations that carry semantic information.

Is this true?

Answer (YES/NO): NO